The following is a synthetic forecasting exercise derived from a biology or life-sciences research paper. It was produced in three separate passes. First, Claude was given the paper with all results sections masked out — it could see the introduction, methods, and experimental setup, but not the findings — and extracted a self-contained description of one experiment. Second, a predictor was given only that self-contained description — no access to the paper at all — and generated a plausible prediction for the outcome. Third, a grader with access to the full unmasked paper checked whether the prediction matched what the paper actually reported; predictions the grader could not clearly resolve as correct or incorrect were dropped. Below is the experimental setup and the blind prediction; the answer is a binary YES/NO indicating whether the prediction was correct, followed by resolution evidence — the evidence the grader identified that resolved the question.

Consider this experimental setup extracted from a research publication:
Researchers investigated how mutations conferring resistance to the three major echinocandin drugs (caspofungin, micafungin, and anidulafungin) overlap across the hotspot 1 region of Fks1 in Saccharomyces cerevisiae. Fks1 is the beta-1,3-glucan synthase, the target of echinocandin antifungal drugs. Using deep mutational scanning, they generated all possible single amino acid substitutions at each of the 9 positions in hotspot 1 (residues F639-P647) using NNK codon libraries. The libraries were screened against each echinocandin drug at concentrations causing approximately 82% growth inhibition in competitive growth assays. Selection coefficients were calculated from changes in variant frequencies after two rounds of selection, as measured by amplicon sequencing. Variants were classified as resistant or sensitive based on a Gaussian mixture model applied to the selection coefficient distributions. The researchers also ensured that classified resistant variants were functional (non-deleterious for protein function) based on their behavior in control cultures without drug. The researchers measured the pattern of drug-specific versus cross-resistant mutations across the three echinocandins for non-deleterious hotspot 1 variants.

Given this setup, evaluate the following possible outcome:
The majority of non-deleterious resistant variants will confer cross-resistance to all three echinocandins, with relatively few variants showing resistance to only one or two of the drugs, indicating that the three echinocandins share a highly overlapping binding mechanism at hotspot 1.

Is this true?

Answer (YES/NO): NO